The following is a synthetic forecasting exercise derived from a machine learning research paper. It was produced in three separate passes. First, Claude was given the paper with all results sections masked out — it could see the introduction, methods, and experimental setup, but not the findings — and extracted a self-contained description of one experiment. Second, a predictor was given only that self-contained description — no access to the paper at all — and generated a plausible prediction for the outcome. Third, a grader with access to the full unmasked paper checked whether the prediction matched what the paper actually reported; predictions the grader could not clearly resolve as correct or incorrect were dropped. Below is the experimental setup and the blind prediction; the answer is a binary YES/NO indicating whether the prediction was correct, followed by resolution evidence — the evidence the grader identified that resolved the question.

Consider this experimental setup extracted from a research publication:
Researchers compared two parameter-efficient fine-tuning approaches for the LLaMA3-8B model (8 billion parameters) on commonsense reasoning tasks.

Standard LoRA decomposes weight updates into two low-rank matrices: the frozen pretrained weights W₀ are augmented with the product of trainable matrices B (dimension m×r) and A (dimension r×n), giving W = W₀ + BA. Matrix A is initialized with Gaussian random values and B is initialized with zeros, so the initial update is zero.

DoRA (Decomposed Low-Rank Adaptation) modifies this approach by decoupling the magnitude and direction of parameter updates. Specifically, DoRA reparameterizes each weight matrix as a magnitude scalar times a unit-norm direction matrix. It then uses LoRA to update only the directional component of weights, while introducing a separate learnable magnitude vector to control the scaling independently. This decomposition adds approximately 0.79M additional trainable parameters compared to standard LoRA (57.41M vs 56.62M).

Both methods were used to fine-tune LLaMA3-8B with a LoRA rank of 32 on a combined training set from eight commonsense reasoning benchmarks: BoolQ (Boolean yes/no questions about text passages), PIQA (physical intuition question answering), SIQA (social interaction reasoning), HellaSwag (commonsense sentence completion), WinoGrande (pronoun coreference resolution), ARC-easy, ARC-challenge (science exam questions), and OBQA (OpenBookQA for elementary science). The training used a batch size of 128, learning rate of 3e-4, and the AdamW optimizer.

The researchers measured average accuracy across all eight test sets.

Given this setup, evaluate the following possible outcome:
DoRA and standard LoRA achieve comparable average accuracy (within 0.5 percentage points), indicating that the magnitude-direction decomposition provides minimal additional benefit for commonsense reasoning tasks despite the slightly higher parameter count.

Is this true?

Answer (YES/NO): YES